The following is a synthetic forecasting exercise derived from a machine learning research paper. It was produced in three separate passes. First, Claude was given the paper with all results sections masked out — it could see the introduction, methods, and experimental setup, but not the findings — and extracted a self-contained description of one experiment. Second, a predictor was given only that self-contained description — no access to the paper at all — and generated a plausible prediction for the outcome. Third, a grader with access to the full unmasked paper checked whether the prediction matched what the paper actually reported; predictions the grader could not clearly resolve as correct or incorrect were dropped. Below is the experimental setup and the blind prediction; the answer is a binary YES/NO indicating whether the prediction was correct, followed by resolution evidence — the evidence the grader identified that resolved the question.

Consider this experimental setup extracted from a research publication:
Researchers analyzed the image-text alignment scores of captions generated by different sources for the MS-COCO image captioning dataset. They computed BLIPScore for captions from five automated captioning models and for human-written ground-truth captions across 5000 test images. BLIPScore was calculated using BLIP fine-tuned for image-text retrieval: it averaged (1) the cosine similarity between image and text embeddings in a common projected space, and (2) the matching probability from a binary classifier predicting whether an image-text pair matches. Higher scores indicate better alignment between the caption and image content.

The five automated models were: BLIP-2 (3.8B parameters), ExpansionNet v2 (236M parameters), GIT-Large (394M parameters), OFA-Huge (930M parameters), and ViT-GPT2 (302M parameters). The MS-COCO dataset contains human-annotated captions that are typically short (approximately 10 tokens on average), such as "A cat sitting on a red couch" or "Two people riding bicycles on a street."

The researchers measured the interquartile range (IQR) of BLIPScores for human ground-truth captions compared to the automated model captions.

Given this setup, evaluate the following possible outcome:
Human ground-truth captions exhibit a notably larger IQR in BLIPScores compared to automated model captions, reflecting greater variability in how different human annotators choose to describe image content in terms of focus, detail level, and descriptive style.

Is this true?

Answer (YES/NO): YES